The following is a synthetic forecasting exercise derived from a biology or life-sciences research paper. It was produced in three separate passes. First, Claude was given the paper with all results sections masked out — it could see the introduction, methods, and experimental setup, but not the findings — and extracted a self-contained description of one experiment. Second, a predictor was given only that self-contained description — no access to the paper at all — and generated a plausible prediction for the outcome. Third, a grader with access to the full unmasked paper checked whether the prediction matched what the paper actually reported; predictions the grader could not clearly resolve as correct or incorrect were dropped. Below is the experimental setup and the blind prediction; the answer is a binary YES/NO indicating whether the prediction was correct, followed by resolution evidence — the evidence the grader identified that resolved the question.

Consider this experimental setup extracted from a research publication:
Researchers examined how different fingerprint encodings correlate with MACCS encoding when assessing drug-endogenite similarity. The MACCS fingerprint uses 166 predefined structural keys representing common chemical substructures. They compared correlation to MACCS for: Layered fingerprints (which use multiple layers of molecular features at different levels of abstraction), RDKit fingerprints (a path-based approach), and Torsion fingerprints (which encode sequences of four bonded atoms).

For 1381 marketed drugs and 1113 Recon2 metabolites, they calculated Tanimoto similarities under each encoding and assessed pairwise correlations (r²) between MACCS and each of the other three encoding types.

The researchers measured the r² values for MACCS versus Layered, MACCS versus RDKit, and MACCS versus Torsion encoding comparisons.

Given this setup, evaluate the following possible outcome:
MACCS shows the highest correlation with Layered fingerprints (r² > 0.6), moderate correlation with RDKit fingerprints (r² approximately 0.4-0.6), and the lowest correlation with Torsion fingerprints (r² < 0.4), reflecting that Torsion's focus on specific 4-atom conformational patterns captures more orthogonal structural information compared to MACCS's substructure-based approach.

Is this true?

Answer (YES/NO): NO